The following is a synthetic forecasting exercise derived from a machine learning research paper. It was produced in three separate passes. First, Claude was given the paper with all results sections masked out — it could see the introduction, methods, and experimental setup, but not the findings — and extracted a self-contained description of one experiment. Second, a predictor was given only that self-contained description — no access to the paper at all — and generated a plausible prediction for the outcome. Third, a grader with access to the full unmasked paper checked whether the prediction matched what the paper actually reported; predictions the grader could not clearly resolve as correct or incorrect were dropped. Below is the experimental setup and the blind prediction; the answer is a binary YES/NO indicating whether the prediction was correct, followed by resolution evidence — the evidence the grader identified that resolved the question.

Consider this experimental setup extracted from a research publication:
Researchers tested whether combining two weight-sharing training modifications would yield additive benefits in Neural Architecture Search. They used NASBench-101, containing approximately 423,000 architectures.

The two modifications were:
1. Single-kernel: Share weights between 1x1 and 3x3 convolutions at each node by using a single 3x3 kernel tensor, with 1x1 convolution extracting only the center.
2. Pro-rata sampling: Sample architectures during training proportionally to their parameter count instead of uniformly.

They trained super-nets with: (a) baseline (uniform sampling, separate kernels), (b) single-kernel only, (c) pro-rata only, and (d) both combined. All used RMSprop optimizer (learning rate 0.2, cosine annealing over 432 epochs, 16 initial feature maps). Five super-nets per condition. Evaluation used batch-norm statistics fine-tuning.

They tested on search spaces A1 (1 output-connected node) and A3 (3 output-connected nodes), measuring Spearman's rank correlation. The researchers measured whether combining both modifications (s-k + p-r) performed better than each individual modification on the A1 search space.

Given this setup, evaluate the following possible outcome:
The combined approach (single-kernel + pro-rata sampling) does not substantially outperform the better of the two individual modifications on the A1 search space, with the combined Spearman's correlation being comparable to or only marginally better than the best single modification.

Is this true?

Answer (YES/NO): NO